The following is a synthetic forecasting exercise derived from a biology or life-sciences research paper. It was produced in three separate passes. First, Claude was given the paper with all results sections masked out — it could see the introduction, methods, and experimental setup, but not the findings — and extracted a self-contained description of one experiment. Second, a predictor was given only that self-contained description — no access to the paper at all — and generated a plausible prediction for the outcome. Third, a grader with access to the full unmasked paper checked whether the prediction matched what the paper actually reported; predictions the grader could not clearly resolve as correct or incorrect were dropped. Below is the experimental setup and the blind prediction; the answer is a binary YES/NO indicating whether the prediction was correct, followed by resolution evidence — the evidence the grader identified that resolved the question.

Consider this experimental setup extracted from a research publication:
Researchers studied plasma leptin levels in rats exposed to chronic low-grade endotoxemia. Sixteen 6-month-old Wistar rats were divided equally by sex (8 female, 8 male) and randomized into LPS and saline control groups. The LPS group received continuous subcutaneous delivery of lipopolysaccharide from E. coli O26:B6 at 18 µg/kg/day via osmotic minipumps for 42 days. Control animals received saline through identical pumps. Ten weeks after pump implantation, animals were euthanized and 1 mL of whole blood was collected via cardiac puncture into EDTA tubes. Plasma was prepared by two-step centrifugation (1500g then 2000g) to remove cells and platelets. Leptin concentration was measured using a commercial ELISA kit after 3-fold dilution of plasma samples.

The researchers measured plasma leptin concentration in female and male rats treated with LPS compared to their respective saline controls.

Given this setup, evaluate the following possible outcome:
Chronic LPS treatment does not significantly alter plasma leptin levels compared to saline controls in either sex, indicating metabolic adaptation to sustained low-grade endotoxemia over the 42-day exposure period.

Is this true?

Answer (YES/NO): NO